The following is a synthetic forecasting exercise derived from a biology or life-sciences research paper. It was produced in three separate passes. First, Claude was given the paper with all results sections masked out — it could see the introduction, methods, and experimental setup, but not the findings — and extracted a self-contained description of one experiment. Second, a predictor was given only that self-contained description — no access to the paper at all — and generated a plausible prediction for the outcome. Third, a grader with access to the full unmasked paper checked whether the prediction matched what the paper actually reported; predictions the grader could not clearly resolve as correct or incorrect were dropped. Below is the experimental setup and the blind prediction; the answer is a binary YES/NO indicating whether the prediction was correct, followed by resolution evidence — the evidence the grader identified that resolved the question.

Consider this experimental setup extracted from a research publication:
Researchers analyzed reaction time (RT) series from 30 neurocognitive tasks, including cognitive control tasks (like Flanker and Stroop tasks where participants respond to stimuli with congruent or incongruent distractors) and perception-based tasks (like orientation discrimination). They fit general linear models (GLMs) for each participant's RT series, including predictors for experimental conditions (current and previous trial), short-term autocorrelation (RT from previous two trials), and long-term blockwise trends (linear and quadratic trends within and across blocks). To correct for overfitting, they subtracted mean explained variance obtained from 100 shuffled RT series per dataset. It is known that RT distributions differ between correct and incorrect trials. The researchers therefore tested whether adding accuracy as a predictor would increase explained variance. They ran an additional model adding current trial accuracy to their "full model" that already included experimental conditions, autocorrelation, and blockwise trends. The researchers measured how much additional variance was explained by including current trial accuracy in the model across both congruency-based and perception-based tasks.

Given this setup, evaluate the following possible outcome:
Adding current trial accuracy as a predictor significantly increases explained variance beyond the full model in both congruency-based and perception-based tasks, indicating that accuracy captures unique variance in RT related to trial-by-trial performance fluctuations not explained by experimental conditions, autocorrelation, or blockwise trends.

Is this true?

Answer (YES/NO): NO